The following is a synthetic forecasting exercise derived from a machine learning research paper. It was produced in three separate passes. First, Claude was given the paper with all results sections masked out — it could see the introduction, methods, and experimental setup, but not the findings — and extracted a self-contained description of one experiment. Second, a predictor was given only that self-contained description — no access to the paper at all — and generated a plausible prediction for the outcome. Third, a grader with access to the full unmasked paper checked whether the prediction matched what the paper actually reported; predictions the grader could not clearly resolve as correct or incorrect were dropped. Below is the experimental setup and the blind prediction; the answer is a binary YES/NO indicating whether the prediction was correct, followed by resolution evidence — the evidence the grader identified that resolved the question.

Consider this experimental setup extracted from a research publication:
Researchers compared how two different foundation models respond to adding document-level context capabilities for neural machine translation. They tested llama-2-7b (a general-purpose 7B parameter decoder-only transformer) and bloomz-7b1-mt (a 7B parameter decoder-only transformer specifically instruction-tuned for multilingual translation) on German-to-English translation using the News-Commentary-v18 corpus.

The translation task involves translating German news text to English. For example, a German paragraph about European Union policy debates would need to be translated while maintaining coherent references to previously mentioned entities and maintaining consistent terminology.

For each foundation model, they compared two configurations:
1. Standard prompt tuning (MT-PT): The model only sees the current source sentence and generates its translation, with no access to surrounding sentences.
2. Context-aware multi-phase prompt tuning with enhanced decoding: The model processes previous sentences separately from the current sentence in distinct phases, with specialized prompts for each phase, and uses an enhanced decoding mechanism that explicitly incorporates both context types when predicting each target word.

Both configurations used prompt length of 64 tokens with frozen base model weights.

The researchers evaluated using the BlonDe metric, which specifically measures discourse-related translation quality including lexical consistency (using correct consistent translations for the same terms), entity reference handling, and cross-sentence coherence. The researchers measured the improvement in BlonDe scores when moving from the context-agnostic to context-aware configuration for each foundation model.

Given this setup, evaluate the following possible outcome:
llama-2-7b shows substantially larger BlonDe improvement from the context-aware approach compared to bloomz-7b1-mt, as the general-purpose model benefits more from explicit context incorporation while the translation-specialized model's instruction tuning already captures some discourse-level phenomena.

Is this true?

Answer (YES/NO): NO